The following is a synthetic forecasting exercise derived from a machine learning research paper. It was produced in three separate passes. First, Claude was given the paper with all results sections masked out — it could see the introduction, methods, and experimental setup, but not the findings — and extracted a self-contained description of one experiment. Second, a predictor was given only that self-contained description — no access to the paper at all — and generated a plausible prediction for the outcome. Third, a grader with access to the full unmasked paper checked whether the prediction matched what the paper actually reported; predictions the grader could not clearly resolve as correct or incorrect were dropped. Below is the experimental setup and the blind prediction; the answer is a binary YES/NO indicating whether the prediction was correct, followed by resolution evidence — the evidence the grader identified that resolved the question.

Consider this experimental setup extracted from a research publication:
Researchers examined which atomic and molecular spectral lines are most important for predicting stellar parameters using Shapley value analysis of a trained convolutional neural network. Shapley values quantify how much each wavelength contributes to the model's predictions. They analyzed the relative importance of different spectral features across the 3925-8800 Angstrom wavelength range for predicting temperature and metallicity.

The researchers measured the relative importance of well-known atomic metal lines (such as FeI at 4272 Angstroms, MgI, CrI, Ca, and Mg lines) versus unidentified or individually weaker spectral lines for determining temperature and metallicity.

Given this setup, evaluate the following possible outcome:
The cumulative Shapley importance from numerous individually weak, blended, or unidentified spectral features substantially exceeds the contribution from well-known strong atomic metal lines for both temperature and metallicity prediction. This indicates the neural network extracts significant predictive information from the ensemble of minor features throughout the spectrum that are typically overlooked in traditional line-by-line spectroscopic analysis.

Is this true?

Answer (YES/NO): NO